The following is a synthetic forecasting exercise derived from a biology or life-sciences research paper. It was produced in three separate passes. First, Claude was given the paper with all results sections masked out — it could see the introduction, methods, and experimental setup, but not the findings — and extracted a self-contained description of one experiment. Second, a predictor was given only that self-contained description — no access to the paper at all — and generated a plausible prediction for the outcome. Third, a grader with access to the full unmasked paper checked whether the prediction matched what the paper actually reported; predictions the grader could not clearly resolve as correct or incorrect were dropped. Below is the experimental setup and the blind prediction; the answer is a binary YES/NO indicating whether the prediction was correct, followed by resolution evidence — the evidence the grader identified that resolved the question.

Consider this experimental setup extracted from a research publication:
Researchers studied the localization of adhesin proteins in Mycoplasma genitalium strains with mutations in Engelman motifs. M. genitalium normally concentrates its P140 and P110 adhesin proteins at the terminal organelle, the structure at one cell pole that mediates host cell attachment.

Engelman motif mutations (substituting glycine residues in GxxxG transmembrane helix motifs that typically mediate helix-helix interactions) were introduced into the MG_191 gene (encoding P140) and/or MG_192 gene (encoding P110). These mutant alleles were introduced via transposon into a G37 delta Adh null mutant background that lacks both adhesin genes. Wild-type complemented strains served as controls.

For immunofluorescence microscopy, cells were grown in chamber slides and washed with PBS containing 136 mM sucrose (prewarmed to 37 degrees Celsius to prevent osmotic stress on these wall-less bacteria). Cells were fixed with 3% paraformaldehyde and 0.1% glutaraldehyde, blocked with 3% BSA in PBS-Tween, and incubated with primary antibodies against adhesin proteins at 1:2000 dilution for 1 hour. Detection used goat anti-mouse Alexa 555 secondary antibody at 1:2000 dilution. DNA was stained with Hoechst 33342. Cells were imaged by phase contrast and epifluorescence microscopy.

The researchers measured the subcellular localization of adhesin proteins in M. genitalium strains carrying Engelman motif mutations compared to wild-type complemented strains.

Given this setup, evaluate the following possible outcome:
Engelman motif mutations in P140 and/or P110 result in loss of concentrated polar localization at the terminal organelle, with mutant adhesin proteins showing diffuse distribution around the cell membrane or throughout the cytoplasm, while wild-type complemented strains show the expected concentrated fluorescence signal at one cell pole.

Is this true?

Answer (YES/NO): NO